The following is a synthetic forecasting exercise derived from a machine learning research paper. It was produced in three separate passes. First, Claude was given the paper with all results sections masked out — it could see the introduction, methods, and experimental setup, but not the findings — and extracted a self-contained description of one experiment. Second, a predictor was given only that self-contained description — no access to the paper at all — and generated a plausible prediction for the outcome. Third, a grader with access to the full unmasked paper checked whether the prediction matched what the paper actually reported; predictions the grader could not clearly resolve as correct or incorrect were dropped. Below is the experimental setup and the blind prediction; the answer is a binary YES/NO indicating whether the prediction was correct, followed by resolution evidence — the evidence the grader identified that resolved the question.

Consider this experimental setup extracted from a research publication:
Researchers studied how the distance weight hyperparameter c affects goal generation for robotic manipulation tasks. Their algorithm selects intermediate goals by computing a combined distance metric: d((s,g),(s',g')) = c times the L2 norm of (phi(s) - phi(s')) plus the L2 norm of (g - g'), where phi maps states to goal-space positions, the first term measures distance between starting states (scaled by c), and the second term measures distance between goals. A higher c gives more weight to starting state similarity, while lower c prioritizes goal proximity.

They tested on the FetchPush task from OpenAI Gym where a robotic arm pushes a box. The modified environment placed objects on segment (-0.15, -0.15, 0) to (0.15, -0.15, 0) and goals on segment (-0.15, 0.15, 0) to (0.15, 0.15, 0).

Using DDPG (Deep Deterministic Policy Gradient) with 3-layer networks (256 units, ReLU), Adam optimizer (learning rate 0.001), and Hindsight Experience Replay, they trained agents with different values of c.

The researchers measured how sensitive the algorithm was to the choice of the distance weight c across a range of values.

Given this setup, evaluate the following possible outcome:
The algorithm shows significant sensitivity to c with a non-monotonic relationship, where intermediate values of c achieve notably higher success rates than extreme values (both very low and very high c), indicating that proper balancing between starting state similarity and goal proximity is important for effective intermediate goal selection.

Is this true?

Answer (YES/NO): NO